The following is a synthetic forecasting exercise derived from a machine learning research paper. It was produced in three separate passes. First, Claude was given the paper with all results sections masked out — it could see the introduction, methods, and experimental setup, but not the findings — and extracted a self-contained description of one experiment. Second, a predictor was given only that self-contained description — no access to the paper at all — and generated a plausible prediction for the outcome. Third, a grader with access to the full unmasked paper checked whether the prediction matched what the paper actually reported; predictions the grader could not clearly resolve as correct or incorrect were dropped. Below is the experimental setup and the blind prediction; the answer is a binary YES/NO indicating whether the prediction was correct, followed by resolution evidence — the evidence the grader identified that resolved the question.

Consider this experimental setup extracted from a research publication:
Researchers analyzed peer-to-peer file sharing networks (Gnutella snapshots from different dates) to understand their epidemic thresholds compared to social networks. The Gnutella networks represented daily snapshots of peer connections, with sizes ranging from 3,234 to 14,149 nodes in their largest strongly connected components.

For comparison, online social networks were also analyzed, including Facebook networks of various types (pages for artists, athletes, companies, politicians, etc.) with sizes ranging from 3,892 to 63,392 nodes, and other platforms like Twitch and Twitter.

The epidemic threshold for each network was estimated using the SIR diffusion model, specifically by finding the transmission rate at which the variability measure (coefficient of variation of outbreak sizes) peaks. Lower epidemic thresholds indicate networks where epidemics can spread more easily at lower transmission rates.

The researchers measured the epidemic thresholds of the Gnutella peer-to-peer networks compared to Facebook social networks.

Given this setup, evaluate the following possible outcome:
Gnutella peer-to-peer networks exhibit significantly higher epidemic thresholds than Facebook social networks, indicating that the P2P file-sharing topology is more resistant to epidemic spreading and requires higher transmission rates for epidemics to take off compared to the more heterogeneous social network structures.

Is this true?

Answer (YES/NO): YES